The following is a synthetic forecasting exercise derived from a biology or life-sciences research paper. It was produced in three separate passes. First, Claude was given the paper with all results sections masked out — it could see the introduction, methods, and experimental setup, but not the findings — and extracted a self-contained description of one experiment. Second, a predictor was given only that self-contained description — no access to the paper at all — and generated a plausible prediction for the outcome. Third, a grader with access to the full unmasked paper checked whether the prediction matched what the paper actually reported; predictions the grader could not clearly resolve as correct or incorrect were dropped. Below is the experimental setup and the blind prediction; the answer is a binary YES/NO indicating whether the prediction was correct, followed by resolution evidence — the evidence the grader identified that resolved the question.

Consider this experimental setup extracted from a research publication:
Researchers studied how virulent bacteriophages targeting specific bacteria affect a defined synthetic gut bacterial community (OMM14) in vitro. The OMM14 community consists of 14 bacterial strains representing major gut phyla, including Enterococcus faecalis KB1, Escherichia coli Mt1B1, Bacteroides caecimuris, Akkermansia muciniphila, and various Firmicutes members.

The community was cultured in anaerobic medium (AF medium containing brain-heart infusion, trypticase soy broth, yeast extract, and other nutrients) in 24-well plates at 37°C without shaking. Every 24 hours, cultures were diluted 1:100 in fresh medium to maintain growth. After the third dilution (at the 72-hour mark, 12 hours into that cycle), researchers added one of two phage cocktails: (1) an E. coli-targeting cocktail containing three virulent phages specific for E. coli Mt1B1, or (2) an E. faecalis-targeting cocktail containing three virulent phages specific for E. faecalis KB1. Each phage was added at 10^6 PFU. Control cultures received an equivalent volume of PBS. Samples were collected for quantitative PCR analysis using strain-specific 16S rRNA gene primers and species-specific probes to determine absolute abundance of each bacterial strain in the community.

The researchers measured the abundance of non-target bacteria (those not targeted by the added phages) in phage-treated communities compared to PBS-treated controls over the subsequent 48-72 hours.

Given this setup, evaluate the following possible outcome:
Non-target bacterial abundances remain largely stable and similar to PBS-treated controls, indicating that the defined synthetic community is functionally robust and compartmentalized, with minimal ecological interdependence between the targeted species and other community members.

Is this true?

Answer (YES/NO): YES